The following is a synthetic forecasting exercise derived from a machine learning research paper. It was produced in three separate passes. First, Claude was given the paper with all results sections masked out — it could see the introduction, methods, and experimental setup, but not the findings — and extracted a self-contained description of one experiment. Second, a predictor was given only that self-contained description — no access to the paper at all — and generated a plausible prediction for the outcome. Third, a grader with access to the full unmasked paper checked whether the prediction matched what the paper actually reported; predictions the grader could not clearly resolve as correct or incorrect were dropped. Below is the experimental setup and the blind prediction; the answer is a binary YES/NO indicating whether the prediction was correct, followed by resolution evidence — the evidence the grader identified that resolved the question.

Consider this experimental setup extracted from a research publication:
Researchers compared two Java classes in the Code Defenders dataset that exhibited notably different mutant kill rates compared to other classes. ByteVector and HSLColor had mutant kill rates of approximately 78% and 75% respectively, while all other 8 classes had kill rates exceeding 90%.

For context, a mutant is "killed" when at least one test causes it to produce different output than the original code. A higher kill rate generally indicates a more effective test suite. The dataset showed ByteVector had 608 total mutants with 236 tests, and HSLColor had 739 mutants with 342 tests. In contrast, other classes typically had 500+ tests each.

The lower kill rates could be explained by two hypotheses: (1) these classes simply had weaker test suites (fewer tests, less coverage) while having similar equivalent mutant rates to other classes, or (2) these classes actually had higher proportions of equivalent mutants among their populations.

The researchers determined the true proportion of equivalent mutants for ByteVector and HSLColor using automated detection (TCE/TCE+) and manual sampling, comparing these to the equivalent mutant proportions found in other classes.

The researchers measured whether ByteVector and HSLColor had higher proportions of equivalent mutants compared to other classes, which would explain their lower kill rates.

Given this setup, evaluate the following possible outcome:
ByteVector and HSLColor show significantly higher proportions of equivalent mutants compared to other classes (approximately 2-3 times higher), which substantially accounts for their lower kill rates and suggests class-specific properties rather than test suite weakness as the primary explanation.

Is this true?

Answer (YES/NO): NO